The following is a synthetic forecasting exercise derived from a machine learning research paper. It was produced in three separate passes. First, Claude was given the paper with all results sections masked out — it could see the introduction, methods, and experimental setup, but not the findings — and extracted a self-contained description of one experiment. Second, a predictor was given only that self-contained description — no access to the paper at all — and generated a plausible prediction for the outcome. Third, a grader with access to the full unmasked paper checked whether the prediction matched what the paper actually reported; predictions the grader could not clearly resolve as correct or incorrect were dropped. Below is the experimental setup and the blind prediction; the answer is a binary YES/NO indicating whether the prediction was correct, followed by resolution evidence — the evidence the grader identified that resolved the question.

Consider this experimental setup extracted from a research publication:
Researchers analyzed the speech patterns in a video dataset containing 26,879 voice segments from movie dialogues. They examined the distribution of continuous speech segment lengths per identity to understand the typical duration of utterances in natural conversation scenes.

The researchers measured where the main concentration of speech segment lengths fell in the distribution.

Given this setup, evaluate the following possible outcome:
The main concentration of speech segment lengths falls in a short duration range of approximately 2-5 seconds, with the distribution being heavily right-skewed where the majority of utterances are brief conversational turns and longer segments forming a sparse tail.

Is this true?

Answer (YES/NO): NO